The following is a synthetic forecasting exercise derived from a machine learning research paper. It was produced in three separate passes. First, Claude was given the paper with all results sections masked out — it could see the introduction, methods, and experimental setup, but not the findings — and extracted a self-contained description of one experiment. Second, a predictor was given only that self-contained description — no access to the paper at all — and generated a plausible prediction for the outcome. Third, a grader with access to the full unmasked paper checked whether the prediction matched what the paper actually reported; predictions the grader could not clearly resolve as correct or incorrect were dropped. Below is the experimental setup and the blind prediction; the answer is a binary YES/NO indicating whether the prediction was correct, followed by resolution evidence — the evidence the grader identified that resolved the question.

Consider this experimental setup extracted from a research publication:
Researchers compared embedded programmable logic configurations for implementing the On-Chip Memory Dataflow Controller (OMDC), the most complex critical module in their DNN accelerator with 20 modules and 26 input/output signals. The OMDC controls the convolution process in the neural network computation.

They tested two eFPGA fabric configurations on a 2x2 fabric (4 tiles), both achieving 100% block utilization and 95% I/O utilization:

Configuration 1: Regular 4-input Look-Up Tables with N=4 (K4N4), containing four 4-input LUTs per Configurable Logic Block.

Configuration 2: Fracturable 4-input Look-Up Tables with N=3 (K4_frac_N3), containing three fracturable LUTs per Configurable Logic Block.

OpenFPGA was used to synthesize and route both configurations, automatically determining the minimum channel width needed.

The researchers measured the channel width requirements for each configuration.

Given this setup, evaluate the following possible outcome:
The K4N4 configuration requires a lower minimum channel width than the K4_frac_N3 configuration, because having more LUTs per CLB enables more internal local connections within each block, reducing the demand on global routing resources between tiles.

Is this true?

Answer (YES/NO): NO